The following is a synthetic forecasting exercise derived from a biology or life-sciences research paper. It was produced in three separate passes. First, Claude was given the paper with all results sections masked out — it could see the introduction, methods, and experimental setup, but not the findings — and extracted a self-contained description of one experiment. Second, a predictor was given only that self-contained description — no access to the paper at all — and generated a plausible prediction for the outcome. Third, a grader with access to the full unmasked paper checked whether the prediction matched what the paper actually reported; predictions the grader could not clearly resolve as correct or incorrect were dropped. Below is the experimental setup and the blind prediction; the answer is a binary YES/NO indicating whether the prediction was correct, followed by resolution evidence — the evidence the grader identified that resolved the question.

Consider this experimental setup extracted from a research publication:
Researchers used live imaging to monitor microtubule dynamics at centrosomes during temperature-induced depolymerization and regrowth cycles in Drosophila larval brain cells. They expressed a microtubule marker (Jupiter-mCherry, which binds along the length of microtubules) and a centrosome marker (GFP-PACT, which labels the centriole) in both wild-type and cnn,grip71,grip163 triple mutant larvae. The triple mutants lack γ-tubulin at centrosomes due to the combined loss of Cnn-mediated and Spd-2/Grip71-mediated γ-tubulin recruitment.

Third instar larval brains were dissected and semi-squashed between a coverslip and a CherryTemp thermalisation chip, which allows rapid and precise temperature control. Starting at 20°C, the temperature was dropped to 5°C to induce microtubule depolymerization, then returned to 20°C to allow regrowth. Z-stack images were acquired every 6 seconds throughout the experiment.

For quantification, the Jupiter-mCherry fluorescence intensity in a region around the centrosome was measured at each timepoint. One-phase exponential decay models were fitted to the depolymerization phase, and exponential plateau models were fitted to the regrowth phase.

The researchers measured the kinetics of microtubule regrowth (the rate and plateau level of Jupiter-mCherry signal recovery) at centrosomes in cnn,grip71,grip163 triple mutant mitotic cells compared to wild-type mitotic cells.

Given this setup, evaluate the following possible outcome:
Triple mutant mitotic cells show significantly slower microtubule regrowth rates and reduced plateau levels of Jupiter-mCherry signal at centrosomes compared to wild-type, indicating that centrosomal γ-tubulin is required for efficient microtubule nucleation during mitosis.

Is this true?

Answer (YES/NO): NO